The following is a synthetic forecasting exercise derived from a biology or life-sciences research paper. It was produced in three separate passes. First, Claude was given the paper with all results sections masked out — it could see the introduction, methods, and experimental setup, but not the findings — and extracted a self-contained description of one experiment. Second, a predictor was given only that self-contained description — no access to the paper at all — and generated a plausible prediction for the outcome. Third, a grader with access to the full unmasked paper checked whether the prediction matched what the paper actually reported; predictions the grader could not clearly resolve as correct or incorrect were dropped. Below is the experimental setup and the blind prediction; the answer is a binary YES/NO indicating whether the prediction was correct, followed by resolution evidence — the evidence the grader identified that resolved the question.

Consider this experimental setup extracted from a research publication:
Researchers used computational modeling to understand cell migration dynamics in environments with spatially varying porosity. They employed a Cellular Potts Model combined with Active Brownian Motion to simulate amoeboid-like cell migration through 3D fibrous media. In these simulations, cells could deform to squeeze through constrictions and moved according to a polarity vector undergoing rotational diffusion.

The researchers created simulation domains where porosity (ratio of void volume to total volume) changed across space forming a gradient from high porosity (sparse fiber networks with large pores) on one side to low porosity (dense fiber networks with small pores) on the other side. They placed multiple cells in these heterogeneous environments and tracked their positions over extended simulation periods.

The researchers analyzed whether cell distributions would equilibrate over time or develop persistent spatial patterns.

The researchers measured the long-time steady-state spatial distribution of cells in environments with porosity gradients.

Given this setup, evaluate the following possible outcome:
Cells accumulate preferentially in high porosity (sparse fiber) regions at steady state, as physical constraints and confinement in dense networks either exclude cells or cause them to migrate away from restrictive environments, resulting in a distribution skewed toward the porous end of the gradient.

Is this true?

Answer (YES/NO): NO